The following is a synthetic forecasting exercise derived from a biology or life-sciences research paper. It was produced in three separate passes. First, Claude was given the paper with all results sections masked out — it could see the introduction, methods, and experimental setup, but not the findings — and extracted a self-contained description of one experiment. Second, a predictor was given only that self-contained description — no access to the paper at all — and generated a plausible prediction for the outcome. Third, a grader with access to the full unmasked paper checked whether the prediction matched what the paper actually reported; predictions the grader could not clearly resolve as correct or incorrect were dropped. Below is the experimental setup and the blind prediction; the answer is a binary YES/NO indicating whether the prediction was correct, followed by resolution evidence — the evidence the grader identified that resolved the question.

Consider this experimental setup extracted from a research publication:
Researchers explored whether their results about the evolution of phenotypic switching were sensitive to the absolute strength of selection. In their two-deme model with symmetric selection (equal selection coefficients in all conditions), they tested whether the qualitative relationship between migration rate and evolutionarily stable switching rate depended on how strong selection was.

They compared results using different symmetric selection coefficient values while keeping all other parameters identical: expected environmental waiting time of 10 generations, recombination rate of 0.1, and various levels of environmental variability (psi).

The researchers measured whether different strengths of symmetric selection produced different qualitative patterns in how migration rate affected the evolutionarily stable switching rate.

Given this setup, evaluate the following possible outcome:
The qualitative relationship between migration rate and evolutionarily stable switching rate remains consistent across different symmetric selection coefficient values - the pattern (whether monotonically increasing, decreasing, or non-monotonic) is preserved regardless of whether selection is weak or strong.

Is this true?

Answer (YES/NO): YES